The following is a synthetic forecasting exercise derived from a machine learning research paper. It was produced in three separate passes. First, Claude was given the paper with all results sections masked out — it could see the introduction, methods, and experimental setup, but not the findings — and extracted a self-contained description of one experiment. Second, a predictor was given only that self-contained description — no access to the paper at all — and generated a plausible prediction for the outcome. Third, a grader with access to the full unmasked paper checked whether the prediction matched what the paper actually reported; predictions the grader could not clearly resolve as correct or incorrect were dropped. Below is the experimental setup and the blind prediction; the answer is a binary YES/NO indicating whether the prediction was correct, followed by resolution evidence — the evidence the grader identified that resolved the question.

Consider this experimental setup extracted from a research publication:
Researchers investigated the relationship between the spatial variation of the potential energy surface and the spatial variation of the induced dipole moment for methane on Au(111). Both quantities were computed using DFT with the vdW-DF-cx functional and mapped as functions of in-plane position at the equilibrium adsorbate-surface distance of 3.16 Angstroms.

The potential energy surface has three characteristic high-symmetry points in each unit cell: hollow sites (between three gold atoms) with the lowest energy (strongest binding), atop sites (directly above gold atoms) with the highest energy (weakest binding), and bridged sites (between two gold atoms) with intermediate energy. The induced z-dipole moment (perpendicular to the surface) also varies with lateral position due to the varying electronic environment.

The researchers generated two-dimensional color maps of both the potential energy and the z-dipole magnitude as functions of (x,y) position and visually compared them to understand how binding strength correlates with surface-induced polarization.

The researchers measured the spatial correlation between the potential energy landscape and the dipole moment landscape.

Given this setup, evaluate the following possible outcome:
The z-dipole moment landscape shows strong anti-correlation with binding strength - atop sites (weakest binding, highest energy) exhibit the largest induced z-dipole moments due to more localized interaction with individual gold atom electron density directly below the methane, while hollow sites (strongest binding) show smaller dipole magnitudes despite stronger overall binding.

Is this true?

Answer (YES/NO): YES